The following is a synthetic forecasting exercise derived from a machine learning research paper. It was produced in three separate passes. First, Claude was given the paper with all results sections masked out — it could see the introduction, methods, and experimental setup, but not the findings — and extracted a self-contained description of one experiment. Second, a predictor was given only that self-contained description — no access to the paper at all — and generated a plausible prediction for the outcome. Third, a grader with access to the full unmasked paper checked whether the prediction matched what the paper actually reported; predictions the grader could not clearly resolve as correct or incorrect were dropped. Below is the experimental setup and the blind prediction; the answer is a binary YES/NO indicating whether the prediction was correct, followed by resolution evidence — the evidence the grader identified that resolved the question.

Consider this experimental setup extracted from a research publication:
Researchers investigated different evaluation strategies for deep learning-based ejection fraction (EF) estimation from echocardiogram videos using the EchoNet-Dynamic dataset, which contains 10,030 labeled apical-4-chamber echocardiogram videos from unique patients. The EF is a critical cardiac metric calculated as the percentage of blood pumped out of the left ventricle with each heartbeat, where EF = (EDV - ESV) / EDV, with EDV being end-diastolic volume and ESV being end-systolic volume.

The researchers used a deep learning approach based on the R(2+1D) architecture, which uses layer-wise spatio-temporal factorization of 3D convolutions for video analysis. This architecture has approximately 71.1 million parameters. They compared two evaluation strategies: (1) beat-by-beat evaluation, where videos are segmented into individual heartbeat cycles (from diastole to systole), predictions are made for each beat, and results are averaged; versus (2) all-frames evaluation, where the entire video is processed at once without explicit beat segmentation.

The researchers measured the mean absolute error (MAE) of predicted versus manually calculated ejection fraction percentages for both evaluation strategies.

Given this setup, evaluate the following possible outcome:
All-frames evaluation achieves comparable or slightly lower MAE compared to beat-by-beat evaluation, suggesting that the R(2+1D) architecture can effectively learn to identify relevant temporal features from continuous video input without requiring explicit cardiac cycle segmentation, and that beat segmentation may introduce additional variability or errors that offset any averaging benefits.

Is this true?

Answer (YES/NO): NO